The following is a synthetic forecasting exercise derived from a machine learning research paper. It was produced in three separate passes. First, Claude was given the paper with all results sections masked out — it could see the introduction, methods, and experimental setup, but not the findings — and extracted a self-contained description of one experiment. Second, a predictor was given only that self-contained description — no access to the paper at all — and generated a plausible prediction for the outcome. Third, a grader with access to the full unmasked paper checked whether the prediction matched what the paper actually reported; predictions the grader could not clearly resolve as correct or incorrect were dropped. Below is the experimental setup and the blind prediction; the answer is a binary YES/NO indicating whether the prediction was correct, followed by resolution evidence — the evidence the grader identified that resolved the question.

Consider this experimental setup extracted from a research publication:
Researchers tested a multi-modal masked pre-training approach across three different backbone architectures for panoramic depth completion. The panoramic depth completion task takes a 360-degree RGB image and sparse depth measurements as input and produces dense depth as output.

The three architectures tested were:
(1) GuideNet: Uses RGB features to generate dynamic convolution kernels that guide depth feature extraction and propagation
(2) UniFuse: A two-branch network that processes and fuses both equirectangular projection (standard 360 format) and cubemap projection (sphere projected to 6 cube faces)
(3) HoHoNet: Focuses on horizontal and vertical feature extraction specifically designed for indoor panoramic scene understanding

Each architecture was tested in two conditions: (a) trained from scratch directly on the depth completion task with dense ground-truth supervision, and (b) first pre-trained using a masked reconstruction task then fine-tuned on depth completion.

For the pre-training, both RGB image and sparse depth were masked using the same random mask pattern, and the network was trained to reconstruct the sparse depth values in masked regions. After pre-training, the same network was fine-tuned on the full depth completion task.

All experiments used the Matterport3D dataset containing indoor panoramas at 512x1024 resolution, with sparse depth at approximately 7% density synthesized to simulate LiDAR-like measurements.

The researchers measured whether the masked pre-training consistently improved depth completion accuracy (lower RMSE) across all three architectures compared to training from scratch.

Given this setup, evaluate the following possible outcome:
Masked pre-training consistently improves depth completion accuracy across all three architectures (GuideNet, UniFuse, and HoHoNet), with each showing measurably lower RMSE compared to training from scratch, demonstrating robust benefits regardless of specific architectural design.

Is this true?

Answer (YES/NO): YES